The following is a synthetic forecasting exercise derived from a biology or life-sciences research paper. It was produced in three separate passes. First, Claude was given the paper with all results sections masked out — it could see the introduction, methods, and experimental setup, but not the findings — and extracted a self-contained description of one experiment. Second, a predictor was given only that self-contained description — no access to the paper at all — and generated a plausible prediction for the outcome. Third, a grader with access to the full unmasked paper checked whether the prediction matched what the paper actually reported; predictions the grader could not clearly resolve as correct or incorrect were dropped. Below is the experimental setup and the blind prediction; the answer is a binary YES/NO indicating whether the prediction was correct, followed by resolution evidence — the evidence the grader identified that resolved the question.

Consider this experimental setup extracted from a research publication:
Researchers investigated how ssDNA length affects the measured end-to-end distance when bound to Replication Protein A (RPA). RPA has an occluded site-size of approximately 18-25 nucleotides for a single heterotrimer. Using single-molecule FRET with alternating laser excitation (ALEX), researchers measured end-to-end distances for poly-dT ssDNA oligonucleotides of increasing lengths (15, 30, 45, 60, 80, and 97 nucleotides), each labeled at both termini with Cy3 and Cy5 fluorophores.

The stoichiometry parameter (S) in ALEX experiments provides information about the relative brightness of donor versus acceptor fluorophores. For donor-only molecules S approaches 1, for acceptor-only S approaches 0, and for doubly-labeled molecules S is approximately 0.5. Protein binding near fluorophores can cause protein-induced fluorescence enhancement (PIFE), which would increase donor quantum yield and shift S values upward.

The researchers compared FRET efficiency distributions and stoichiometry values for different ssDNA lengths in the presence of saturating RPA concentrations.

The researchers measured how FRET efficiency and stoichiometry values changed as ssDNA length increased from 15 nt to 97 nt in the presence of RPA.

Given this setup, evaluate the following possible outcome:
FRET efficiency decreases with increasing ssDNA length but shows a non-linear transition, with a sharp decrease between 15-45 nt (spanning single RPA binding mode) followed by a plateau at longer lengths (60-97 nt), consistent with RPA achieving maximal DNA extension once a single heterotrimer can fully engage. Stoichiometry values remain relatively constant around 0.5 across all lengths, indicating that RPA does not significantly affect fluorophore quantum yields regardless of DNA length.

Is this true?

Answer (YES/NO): NO